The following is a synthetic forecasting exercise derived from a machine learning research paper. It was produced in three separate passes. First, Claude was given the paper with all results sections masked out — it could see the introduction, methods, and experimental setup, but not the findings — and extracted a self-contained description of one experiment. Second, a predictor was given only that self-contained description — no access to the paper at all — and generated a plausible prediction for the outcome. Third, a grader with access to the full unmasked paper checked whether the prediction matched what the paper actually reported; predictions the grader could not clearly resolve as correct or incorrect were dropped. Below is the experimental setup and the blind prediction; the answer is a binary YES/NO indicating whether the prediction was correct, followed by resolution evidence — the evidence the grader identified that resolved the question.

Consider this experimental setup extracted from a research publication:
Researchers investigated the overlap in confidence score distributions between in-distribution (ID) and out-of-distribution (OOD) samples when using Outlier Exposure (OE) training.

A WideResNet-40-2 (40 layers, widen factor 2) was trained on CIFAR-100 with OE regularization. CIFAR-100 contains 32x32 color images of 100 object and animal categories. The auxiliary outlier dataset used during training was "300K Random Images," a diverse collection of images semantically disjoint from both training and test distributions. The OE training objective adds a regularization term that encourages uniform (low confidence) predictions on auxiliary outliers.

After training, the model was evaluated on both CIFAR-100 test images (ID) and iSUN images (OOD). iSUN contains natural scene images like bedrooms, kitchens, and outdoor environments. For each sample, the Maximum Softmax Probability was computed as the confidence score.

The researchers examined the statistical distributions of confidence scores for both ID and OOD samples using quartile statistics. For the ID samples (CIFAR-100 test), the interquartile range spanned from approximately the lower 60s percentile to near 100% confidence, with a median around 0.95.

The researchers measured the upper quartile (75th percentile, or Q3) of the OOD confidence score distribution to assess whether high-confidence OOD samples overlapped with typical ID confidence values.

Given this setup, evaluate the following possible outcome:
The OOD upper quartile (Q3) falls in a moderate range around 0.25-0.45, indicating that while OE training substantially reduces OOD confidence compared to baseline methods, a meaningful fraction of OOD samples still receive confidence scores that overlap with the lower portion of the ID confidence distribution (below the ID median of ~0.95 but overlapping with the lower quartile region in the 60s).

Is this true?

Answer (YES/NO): NO